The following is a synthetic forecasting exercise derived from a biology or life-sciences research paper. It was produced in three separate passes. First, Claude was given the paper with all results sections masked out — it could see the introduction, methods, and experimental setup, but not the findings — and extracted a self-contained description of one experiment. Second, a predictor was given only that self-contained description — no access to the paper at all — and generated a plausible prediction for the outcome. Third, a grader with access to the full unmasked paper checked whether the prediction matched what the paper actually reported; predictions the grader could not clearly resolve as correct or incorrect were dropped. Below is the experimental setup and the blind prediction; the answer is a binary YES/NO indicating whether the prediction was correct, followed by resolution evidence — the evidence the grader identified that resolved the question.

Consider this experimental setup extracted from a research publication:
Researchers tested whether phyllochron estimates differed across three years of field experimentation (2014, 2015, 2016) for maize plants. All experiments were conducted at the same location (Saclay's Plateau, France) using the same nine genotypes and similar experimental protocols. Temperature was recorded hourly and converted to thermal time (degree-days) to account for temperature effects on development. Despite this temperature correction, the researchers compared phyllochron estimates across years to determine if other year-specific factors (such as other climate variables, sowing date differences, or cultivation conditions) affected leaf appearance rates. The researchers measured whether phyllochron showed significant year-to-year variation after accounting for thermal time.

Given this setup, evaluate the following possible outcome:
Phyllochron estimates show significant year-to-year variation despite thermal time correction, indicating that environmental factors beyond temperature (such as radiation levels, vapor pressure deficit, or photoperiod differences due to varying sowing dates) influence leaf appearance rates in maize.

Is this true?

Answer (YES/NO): YES